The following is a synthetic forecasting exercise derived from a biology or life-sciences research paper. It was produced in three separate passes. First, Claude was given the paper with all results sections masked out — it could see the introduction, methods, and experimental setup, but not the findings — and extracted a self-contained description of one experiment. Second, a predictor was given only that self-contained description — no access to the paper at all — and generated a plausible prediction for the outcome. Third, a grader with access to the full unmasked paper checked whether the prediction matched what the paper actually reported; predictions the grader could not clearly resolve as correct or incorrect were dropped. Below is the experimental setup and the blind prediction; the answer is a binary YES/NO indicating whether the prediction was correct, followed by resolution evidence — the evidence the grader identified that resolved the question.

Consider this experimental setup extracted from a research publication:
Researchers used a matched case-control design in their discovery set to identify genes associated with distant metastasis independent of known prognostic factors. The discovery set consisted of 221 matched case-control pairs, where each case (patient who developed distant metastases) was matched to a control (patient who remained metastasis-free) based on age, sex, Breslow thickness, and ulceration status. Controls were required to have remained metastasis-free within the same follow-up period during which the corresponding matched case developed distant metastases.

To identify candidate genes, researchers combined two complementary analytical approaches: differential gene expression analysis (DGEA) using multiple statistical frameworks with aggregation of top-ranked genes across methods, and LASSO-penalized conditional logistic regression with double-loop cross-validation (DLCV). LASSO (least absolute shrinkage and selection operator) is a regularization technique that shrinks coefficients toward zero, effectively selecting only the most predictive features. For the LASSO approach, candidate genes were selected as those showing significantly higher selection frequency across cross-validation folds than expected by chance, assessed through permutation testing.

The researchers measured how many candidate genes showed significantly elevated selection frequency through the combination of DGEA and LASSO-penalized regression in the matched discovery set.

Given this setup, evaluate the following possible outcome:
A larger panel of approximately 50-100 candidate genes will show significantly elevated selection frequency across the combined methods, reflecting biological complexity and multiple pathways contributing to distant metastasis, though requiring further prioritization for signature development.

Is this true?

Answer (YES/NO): NO